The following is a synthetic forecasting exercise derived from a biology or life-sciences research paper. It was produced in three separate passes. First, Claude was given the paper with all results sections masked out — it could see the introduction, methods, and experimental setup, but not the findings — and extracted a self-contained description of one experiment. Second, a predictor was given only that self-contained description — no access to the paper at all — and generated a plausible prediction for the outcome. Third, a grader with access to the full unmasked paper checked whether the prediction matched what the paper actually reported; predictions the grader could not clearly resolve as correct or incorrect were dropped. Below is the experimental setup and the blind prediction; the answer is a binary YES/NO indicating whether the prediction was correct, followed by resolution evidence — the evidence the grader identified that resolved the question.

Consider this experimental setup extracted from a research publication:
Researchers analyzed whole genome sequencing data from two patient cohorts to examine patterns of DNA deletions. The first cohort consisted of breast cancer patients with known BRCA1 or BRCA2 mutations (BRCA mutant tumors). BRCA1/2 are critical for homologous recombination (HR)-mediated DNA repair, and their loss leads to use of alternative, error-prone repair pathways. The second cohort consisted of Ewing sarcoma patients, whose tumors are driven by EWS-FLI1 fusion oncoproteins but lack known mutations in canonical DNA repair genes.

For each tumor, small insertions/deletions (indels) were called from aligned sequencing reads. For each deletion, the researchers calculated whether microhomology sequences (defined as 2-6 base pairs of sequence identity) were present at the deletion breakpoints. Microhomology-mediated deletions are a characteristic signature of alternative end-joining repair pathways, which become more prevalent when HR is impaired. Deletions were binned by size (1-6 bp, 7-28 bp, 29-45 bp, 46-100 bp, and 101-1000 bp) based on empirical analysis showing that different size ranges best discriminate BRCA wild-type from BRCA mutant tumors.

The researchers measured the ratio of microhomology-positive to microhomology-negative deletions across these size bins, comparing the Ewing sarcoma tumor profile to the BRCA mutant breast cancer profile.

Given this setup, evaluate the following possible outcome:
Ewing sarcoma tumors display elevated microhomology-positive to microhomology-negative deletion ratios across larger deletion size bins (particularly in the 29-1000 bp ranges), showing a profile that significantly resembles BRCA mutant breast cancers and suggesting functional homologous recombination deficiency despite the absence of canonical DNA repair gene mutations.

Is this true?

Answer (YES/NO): NO